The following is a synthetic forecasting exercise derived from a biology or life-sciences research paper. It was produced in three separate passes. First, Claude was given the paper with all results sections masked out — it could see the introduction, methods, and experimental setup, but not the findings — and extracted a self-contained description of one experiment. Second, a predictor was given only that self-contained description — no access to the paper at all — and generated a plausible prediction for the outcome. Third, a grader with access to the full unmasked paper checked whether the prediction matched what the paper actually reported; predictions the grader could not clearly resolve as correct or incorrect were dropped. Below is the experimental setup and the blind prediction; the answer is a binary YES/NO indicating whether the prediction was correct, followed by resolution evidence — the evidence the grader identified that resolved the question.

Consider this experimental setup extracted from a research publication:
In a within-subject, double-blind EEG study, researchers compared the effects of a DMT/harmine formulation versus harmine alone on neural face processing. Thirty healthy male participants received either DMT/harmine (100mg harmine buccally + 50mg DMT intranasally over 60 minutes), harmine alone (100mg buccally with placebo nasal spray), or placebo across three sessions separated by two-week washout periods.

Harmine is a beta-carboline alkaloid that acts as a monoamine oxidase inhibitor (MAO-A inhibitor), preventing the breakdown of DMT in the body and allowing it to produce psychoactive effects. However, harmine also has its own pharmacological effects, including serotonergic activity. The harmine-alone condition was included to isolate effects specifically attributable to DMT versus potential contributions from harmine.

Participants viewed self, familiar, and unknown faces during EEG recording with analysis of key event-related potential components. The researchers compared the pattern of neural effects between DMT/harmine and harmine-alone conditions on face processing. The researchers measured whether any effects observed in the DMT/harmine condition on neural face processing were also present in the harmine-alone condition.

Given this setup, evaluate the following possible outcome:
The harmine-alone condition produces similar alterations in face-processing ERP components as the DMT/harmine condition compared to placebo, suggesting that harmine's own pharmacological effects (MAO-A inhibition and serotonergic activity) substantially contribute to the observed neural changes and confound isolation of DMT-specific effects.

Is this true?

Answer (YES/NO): NO